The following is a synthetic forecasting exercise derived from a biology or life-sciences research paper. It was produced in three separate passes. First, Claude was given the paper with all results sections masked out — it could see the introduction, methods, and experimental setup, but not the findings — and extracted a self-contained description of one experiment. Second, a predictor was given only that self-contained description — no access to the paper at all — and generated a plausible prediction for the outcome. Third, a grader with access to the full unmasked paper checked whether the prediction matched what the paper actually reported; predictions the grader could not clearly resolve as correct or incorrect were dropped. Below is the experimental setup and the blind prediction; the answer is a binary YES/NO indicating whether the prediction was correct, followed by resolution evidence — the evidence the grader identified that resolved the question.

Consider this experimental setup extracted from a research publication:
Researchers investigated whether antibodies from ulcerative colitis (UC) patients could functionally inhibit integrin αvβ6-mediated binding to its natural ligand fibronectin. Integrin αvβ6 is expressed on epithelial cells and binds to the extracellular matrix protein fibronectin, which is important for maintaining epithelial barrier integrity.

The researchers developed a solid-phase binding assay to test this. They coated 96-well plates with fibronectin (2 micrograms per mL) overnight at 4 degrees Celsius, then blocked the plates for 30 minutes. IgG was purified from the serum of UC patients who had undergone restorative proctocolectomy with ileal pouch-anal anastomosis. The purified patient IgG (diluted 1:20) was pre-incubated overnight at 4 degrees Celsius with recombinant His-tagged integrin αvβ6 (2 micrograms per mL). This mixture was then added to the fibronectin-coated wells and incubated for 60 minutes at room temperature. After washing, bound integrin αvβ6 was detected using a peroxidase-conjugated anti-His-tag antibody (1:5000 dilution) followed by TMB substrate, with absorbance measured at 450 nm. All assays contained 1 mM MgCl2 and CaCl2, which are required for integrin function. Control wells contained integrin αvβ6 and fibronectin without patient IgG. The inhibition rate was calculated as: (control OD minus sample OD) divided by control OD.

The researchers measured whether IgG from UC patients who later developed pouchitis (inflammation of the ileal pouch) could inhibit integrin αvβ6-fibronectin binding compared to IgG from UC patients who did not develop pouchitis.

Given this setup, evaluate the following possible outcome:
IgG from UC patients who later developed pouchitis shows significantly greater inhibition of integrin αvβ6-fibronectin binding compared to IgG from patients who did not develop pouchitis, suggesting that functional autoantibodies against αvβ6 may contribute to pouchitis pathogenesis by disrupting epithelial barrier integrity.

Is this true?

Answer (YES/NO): YES